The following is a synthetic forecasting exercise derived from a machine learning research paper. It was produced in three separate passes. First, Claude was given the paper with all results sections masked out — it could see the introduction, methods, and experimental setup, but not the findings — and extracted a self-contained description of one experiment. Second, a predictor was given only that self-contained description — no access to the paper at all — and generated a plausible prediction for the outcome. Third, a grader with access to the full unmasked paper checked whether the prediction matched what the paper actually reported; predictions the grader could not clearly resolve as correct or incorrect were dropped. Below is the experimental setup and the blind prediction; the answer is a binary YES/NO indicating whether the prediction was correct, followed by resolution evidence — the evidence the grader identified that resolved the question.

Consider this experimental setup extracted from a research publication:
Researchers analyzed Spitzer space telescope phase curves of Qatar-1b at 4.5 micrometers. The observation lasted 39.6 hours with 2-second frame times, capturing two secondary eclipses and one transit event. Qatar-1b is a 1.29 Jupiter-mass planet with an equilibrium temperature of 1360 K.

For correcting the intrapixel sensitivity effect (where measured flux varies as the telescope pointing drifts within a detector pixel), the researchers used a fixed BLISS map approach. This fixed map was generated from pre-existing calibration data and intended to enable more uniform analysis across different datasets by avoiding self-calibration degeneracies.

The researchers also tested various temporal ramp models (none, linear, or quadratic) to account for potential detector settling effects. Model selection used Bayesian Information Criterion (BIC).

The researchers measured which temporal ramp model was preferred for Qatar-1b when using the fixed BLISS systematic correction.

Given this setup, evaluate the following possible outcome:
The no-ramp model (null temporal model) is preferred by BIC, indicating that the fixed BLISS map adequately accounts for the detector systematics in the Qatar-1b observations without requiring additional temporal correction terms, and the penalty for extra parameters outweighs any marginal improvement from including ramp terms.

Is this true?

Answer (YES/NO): NO